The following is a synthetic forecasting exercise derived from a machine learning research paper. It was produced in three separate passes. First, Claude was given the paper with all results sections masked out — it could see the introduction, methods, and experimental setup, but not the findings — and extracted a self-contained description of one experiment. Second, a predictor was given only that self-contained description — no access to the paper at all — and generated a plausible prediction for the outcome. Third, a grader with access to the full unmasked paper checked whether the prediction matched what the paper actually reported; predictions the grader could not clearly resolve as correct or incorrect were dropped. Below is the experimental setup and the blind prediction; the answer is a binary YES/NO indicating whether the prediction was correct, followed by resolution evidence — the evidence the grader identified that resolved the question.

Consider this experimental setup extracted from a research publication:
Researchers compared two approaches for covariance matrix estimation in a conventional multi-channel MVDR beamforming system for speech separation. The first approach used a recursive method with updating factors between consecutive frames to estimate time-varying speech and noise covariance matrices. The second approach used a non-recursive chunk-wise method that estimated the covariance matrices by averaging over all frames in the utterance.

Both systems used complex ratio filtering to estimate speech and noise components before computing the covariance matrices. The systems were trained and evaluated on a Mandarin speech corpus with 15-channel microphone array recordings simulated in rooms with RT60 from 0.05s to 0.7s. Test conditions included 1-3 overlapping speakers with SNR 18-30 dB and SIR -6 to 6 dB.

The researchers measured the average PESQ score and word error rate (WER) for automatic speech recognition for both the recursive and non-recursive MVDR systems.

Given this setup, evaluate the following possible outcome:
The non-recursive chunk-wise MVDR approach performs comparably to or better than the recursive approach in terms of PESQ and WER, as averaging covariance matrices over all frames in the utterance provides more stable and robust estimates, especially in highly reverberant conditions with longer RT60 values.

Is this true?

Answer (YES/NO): YES